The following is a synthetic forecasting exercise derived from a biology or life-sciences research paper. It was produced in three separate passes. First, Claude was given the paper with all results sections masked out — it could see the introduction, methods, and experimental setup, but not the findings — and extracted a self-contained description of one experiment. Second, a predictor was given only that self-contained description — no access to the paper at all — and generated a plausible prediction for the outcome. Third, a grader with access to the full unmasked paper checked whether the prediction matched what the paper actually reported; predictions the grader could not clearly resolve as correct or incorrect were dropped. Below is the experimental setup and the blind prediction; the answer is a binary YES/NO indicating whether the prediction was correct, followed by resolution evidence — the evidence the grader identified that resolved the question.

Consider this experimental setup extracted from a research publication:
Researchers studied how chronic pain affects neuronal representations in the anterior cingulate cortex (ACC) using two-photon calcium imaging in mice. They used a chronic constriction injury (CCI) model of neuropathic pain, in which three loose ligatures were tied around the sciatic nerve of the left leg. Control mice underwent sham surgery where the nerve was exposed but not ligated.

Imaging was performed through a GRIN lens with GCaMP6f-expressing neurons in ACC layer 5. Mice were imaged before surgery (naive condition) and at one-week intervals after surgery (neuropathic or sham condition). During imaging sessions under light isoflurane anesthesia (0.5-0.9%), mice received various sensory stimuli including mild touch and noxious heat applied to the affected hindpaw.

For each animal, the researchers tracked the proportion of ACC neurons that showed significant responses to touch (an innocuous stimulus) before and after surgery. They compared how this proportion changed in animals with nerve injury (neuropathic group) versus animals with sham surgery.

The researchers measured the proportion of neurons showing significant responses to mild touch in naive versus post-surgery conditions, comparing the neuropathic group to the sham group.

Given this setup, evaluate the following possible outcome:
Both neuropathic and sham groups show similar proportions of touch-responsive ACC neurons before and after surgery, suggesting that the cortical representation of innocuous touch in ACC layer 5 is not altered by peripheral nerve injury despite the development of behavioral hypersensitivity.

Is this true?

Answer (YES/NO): NO